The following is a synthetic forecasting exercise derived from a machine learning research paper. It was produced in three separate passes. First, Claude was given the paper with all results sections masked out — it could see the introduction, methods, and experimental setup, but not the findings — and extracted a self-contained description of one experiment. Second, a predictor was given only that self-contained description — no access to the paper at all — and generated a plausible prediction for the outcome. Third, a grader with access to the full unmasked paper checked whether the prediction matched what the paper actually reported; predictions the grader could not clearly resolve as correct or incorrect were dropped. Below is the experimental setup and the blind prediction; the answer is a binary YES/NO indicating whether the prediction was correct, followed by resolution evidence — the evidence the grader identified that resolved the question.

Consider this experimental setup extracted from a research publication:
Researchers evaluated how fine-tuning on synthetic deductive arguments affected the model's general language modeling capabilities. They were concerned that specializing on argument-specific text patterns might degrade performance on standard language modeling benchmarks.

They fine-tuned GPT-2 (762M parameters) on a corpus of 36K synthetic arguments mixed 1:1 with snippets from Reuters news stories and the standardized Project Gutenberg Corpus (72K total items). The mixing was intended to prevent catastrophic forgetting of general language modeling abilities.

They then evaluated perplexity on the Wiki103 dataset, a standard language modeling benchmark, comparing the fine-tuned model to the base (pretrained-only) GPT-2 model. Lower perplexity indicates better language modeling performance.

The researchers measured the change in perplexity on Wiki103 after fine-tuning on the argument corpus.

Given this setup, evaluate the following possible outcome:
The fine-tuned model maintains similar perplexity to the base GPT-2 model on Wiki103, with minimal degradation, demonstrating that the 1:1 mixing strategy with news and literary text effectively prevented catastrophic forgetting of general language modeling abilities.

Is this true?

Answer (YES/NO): NO